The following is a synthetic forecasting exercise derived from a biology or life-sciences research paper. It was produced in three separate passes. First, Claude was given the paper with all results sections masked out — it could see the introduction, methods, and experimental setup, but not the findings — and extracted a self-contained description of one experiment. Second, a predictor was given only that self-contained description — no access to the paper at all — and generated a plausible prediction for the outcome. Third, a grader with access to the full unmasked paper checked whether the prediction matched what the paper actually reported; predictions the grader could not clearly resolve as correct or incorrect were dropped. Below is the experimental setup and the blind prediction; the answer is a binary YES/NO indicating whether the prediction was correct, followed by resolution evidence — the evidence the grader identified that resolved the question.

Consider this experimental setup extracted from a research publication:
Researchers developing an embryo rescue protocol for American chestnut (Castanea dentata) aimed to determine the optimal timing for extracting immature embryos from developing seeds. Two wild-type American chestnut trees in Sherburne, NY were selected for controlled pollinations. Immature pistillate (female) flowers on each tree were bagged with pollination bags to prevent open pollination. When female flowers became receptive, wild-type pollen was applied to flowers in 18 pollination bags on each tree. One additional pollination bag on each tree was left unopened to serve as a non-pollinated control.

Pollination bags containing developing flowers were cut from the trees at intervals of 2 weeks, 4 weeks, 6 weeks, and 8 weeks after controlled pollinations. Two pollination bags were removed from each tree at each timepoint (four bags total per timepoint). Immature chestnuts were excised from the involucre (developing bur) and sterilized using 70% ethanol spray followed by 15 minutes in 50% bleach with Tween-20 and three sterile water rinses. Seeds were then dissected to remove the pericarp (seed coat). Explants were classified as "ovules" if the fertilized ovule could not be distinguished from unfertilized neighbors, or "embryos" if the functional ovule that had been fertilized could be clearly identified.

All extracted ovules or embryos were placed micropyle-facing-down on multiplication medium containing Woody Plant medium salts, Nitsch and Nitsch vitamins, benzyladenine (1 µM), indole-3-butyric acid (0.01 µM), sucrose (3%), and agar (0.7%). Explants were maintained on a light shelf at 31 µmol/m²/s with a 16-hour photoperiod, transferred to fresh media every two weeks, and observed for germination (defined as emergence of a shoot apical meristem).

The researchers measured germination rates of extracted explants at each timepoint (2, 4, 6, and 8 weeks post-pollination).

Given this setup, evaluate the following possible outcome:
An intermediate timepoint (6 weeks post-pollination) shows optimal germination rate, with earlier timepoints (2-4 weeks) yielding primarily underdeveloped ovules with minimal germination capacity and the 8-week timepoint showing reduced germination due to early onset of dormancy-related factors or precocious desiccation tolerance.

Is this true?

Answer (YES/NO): NO